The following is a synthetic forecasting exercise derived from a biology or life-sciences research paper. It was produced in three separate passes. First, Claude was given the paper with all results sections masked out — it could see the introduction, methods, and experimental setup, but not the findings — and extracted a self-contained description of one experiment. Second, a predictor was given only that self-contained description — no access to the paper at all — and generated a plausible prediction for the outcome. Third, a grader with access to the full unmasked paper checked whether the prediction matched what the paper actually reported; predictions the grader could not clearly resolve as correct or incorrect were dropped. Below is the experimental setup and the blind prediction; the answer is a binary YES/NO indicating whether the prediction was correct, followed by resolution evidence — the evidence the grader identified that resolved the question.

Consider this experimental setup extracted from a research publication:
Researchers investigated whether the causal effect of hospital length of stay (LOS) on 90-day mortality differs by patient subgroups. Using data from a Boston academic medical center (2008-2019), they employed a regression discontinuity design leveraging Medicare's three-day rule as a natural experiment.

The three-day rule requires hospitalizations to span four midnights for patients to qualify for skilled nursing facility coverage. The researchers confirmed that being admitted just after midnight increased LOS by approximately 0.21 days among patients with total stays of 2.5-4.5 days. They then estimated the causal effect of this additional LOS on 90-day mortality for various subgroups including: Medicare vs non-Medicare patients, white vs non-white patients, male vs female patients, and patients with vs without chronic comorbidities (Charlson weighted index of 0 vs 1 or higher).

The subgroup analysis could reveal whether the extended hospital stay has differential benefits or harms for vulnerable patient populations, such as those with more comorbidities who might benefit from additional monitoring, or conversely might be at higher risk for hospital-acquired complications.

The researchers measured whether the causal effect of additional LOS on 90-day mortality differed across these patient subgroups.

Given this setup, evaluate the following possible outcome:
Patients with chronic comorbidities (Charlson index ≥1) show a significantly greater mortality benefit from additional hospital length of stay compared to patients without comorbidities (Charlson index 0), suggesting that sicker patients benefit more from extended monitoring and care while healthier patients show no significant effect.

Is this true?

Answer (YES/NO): NO